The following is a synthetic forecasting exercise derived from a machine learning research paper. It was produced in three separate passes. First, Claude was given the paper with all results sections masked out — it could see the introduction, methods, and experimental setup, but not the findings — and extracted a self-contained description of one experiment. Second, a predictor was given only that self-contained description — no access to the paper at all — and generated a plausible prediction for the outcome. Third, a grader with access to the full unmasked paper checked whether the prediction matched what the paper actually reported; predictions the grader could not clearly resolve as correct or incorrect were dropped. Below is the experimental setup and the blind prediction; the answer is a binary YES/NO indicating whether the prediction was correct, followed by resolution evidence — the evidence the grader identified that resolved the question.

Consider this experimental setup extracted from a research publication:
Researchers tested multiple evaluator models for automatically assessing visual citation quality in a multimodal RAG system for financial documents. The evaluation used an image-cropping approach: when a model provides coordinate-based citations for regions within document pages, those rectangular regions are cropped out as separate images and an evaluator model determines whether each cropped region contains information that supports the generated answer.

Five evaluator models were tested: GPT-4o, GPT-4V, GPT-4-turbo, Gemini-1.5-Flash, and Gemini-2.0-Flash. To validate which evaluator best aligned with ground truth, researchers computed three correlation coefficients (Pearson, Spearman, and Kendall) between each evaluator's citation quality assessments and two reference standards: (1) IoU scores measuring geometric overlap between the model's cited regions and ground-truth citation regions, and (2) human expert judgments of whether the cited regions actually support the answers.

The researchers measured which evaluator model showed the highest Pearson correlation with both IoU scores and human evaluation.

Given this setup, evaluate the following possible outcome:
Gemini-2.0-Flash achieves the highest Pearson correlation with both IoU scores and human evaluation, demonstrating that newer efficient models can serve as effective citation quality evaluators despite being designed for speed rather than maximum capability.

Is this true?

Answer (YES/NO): NO